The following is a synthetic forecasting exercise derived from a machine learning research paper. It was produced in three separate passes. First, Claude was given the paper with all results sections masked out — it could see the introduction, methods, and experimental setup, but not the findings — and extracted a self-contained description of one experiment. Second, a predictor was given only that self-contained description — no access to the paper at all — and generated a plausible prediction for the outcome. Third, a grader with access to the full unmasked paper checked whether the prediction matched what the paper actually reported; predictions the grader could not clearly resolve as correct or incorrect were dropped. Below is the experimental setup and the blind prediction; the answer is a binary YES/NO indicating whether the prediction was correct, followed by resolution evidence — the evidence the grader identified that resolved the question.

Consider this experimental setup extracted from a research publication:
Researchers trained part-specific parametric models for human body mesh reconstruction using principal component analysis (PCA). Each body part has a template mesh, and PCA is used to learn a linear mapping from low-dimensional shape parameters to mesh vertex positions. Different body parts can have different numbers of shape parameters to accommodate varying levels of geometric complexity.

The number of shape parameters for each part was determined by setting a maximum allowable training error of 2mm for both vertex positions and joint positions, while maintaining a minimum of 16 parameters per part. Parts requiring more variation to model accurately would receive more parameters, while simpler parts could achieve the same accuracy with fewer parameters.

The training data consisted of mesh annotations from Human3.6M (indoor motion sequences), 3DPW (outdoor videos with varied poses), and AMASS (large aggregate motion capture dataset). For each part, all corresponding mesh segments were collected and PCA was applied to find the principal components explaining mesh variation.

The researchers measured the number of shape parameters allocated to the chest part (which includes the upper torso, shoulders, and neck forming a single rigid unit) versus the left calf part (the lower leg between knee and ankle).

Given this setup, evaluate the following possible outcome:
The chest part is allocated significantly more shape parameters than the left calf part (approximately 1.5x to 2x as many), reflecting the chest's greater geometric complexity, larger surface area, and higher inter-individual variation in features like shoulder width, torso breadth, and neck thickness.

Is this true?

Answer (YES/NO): NO